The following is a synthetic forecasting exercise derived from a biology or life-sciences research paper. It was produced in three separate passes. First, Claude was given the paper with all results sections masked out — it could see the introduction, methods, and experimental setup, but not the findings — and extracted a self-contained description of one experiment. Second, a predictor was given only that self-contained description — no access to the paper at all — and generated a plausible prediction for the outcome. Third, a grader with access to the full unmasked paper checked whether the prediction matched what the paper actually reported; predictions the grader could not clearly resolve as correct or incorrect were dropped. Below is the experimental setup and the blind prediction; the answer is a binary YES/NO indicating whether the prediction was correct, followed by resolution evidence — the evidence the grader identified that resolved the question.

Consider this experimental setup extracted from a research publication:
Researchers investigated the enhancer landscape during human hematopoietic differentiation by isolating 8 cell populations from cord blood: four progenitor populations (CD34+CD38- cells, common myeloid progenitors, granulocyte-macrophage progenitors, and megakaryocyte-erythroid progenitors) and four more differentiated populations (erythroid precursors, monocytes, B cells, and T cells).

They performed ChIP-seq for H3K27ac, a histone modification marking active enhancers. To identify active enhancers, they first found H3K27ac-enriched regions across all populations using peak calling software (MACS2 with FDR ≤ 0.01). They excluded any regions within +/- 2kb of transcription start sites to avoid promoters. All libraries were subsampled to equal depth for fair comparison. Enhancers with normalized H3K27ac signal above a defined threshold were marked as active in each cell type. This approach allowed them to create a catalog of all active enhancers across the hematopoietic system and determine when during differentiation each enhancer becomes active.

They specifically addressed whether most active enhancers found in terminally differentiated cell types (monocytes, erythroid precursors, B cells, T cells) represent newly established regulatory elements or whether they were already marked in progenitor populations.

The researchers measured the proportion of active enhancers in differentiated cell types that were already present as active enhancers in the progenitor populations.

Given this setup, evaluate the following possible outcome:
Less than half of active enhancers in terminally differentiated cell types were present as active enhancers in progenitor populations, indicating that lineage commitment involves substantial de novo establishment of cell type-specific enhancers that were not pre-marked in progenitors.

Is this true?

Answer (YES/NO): NO